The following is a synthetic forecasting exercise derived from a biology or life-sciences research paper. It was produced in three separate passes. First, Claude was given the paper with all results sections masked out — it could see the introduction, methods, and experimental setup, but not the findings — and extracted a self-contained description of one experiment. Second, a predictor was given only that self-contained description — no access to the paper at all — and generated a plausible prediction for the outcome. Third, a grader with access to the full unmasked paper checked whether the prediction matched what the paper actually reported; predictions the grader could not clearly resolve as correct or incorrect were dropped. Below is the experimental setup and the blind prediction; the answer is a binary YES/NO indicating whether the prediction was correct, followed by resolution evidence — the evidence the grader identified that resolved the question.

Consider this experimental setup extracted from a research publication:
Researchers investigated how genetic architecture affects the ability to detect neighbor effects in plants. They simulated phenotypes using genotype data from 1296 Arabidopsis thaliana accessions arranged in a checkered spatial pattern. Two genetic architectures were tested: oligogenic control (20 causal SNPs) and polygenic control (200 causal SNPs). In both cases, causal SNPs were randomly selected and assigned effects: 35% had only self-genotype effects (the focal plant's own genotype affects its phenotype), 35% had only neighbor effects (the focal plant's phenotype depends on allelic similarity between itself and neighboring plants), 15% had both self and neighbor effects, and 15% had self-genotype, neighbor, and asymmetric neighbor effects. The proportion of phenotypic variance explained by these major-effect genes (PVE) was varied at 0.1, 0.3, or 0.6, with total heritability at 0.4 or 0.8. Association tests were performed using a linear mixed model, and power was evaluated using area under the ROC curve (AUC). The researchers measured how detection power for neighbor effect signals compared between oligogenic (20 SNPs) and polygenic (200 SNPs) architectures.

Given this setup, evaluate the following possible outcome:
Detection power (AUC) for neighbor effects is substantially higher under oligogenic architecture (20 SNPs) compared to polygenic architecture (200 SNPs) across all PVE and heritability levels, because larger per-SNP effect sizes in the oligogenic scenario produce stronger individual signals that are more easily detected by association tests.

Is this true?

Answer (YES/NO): YES